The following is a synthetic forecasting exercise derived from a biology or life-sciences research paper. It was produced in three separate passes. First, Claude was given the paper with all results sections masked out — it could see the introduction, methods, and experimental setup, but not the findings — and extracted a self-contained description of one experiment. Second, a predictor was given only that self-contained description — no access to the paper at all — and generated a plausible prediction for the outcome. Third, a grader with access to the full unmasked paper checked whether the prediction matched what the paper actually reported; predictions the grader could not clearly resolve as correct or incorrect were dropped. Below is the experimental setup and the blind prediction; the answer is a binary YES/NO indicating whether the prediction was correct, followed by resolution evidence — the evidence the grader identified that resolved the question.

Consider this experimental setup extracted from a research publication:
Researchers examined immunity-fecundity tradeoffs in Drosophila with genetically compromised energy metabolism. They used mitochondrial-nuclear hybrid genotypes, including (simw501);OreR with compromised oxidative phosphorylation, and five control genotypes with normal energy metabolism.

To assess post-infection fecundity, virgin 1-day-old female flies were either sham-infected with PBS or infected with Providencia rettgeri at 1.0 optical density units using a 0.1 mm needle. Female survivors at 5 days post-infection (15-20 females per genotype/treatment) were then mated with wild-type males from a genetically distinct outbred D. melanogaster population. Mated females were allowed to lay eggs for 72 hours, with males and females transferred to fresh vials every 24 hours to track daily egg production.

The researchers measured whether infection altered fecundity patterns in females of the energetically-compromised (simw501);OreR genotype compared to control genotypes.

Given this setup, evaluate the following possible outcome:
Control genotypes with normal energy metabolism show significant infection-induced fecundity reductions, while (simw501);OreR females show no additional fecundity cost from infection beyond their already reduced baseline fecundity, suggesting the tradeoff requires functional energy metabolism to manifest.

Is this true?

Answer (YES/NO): NO